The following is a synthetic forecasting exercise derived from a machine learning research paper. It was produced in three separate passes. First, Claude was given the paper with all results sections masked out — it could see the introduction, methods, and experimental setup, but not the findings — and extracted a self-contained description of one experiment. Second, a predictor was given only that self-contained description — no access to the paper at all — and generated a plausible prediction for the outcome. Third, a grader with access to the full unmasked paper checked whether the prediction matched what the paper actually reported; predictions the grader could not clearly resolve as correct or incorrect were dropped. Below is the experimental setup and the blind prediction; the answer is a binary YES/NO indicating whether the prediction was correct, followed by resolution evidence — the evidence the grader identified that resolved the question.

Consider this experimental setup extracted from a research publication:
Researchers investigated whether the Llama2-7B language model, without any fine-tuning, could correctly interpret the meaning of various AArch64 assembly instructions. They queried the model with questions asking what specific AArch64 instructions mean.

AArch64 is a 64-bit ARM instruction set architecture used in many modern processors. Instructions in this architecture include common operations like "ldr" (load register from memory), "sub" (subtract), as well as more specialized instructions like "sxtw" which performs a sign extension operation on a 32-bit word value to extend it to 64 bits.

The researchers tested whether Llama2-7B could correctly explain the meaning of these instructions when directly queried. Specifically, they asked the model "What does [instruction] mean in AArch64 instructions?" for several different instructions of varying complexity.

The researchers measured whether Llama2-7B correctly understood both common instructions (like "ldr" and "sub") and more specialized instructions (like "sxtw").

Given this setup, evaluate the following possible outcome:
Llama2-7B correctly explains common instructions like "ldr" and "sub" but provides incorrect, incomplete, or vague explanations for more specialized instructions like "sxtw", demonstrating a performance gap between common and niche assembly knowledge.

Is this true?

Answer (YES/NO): YES